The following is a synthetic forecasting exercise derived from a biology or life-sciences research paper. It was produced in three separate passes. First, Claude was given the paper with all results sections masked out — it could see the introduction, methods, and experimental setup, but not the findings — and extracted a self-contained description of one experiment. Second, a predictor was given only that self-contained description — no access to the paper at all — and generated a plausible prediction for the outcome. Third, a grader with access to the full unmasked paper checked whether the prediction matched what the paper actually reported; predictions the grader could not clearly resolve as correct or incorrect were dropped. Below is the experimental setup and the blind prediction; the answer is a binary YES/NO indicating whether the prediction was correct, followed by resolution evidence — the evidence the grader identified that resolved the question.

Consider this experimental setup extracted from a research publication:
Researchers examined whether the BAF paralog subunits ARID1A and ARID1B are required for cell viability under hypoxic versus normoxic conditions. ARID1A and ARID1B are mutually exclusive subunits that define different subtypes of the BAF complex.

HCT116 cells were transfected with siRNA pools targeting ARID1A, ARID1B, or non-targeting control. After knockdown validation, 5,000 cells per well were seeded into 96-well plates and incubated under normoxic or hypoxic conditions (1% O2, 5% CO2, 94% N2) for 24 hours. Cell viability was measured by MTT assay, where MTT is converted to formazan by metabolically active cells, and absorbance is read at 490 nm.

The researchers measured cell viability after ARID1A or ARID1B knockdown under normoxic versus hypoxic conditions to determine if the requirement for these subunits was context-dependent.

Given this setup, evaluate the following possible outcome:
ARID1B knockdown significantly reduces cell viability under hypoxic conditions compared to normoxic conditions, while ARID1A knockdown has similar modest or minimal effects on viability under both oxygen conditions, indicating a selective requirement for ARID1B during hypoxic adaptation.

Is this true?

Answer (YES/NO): NO